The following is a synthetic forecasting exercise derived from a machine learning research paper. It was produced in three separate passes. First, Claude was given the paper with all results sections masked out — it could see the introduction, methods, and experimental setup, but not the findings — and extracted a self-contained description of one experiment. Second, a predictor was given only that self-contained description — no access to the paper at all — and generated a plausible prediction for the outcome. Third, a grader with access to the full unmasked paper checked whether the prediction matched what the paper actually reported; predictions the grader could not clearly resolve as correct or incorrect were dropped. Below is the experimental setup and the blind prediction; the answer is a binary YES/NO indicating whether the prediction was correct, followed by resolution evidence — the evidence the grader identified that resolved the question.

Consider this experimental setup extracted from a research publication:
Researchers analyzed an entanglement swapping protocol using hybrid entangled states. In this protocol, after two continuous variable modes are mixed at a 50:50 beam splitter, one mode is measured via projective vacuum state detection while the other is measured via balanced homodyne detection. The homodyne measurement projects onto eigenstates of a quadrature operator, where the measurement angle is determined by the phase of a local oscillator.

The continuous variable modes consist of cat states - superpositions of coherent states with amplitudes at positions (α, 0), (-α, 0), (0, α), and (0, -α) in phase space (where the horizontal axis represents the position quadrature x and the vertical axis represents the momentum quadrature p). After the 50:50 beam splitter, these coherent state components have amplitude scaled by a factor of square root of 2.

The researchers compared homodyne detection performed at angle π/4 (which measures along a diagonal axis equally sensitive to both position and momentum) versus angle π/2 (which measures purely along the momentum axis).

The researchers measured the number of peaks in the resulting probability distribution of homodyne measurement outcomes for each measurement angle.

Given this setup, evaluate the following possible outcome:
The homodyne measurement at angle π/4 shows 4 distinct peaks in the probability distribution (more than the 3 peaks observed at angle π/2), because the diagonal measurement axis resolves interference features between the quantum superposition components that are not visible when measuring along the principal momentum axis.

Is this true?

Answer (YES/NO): NO